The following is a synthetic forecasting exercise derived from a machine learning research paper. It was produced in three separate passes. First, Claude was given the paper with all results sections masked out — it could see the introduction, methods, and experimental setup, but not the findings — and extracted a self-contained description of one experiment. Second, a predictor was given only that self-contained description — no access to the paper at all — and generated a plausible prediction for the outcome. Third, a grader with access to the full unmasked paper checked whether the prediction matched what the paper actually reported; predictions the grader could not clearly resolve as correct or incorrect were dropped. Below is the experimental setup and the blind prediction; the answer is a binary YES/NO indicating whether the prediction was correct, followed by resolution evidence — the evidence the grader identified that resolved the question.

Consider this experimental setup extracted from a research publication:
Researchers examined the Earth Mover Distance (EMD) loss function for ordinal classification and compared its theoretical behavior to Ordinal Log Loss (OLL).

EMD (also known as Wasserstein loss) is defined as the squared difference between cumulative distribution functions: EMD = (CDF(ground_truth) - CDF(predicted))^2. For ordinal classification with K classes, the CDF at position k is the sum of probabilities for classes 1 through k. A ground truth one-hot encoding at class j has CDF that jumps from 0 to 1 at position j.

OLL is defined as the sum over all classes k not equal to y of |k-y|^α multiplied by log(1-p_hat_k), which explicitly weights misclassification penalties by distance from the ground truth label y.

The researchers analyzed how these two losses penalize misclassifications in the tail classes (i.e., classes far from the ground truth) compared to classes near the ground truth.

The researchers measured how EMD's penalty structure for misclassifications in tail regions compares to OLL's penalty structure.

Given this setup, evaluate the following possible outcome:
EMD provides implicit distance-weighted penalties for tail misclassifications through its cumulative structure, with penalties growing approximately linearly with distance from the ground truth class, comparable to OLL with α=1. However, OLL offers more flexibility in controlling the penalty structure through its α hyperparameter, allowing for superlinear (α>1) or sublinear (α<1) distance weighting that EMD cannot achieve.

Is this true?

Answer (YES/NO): NO